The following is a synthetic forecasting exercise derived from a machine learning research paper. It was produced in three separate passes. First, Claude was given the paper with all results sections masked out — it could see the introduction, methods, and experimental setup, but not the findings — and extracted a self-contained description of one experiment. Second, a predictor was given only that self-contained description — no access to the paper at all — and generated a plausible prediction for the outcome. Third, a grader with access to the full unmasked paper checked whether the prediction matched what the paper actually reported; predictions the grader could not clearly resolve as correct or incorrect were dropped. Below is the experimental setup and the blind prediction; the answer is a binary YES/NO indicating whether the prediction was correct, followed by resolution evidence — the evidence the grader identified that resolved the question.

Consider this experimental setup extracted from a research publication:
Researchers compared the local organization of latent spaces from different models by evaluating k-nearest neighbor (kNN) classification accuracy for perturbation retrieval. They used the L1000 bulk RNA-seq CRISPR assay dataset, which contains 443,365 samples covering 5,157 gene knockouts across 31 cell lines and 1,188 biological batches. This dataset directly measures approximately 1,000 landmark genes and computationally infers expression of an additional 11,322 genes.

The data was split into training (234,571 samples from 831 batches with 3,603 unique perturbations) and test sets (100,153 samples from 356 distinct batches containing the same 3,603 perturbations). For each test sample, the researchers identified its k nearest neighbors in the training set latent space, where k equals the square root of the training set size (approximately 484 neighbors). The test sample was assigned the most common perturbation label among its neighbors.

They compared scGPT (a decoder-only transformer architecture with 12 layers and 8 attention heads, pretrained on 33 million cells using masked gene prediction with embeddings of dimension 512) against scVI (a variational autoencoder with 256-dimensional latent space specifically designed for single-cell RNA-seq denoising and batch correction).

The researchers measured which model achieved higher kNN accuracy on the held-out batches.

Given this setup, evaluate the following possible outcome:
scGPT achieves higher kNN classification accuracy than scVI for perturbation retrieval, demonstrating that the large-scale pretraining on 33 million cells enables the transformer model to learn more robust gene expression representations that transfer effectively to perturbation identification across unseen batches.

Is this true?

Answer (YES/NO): NO